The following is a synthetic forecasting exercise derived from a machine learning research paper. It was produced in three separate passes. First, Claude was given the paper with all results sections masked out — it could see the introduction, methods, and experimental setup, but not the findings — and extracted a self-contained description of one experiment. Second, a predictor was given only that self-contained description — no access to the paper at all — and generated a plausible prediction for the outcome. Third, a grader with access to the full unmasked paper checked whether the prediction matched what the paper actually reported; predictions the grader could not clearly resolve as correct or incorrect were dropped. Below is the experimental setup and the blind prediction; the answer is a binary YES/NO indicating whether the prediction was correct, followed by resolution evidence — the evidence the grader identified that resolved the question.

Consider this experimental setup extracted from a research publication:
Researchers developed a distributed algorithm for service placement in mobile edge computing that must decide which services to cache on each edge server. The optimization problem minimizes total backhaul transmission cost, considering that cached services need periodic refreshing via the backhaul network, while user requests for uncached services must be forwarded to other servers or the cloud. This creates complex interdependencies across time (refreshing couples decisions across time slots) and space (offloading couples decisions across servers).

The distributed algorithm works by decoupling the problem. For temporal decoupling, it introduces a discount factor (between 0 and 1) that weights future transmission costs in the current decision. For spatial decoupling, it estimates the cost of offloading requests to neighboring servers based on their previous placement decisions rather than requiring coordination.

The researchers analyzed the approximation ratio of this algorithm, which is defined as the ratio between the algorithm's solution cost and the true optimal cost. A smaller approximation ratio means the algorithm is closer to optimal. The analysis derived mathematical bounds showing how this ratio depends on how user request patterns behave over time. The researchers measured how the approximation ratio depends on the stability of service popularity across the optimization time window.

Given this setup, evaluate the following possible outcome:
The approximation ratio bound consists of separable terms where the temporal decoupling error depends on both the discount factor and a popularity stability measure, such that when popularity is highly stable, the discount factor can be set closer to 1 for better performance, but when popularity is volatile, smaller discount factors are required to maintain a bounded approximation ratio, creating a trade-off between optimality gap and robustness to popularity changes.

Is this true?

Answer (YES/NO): NO